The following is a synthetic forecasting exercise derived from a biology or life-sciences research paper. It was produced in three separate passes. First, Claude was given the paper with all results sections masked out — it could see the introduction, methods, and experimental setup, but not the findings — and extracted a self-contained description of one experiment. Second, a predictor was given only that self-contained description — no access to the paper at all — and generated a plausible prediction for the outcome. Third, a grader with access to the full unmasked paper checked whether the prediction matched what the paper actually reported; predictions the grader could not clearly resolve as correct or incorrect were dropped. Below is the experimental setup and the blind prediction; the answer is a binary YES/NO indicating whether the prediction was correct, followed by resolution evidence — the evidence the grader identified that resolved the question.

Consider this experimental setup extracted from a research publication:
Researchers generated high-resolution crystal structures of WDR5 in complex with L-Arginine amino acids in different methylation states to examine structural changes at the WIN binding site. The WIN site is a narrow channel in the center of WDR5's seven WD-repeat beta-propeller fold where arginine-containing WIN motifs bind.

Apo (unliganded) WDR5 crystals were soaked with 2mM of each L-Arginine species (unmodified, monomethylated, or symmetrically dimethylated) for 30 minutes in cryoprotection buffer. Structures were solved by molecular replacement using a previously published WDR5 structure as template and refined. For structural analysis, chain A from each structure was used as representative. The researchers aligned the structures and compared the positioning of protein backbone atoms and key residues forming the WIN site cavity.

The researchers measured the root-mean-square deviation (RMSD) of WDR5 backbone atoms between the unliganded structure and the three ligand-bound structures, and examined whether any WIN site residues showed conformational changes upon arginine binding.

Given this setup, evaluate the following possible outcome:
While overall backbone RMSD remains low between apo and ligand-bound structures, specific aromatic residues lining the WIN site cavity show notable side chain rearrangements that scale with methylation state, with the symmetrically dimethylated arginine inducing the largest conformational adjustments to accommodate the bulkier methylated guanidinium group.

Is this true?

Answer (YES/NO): NO